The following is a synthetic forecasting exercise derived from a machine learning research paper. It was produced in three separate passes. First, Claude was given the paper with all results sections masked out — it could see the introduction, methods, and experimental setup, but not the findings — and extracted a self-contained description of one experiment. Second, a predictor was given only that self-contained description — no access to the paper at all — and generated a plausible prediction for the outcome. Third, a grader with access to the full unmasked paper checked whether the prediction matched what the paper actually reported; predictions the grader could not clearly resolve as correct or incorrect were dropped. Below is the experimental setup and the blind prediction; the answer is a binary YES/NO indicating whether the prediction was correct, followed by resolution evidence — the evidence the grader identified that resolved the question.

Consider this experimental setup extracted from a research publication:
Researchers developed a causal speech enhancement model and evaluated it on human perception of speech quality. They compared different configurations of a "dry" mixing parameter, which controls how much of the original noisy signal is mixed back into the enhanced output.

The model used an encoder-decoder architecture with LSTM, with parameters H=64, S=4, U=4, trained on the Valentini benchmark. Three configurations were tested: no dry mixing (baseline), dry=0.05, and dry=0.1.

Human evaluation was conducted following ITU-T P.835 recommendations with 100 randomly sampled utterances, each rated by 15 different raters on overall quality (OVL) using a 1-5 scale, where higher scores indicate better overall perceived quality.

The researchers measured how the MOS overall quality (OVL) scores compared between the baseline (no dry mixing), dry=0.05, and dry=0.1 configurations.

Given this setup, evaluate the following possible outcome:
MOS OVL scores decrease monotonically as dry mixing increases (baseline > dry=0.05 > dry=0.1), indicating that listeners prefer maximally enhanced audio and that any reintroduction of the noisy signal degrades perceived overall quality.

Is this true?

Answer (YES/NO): NO